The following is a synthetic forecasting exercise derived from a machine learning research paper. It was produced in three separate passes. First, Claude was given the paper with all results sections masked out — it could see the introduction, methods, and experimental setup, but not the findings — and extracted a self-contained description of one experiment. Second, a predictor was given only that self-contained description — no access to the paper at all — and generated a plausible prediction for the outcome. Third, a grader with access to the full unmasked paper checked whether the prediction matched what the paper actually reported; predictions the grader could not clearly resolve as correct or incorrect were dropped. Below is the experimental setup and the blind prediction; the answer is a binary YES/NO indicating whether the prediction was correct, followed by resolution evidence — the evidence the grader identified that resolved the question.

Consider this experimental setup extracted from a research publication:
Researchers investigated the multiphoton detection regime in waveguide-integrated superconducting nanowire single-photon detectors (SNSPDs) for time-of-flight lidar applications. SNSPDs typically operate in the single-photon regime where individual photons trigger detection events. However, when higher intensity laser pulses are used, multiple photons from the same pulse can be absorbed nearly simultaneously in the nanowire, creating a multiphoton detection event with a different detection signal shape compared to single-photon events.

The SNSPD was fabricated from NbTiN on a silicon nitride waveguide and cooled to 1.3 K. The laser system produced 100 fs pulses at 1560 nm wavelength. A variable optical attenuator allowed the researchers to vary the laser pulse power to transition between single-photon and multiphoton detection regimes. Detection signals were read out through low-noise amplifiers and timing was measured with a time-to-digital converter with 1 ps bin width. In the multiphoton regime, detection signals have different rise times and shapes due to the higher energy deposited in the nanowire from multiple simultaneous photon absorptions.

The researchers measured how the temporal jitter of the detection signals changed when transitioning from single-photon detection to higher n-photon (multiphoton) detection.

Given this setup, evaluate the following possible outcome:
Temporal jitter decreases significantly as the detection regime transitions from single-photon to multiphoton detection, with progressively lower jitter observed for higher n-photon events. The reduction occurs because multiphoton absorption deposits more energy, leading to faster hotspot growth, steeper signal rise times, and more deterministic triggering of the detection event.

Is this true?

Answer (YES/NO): YES